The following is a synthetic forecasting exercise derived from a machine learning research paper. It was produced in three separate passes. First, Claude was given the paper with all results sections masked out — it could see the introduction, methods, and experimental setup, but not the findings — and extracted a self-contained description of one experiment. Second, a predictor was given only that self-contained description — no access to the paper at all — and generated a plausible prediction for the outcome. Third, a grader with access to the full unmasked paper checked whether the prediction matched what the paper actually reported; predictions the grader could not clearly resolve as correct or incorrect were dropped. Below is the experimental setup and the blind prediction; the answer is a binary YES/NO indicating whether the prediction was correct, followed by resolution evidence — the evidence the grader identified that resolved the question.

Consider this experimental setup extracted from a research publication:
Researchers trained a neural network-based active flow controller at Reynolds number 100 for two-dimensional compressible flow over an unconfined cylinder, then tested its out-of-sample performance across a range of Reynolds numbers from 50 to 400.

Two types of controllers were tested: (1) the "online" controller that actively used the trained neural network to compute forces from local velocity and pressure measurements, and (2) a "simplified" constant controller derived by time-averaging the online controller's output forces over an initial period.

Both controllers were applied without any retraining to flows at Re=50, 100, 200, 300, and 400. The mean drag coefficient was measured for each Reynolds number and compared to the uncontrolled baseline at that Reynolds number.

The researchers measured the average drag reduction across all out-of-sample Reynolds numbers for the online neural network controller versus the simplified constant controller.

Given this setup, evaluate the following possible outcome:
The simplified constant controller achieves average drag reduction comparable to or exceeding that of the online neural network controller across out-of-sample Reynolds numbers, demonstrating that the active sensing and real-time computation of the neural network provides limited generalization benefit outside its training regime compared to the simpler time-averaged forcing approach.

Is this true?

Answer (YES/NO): YES